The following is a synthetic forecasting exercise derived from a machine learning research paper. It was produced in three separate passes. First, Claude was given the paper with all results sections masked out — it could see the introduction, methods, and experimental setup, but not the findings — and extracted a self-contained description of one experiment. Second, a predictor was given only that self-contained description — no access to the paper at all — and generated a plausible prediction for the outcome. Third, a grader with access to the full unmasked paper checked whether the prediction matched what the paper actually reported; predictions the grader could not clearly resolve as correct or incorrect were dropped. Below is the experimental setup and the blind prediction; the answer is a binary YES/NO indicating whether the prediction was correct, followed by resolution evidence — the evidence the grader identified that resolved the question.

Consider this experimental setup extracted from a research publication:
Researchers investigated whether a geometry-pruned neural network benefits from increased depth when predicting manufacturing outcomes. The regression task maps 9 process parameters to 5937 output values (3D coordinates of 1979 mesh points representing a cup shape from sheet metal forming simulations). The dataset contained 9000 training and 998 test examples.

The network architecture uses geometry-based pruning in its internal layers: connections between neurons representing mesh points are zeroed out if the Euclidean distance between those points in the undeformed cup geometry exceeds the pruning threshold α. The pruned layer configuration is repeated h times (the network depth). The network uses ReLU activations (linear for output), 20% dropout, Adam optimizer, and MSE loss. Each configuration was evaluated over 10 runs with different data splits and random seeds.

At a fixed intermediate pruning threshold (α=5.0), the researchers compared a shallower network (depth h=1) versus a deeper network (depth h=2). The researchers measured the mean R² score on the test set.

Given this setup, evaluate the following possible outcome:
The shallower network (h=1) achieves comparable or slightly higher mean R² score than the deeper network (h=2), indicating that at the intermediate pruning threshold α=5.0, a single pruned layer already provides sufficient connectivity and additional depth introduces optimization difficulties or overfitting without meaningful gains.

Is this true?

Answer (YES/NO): NO